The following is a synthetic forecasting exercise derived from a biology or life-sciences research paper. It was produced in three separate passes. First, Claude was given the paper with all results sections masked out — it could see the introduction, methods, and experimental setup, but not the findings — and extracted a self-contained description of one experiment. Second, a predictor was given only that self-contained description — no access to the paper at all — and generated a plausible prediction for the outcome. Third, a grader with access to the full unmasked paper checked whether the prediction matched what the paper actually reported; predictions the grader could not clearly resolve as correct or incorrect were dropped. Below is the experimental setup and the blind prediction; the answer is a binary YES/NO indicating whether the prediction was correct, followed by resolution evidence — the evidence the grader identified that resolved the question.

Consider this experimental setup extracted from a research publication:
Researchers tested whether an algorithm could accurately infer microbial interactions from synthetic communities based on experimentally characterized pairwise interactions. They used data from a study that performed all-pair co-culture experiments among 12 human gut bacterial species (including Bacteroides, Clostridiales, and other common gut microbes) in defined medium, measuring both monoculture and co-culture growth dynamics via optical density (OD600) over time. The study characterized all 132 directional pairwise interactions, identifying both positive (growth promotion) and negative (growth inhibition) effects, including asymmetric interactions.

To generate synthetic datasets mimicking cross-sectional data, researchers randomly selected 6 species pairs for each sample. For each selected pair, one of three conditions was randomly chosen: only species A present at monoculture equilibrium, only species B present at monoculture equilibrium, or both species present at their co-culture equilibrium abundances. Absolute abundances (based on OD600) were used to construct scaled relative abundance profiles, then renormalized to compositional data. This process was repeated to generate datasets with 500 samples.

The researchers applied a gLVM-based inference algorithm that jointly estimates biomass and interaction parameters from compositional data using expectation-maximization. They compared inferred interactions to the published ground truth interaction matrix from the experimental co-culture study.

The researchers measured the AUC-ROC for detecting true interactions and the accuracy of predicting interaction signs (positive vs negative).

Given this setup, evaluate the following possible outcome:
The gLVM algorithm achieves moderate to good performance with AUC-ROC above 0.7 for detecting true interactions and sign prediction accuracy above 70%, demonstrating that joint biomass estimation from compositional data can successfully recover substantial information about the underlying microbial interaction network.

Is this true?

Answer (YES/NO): YES